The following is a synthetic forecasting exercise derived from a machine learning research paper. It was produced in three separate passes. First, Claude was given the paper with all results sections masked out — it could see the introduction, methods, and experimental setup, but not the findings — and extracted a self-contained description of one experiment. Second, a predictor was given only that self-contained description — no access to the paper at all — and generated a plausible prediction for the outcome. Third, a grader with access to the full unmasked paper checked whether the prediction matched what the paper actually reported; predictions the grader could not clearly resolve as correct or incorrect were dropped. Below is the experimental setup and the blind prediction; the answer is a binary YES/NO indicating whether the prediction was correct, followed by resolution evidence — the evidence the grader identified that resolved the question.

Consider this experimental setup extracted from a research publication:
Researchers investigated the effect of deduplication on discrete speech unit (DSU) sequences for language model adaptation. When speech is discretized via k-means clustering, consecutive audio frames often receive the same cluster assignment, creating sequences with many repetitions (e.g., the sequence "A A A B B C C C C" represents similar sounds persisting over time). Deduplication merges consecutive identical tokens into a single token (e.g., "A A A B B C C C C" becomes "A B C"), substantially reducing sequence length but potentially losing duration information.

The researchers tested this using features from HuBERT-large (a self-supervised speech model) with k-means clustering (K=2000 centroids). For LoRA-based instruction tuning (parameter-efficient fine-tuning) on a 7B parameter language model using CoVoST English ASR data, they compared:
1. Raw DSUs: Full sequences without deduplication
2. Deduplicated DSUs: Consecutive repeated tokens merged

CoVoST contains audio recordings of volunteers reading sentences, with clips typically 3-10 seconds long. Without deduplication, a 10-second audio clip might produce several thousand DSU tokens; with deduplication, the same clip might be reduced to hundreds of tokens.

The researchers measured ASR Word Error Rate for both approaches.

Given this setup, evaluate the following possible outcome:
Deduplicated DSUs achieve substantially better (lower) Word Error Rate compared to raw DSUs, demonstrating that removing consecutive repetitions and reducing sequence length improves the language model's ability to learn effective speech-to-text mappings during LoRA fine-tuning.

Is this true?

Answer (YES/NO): NO